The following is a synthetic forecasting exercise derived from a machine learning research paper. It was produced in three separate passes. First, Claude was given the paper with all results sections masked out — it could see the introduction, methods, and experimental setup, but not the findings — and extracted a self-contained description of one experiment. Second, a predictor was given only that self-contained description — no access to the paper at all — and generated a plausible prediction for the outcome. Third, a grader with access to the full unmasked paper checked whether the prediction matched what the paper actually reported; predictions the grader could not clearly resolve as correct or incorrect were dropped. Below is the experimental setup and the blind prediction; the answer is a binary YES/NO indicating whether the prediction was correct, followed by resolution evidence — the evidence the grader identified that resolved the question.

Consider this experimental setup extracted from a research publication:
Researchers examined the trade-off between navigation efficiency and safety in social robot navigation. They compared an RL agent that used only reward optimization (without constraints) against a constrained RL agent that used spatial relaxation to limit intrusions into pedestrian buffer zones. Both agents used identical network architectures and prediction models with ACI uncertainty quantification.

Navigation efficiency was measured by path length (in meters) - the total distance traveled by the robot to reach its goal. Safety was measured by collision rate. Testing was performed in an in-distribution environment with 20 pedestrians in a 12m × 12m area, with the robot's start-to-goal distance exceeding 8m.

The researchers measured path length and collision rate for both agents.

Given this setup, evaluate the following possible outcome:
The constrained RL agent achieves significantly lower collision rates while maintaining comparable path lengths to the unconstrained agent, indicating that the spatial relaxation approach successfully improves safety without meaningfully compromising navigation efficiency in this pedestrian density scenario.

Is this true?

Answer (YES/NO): NO